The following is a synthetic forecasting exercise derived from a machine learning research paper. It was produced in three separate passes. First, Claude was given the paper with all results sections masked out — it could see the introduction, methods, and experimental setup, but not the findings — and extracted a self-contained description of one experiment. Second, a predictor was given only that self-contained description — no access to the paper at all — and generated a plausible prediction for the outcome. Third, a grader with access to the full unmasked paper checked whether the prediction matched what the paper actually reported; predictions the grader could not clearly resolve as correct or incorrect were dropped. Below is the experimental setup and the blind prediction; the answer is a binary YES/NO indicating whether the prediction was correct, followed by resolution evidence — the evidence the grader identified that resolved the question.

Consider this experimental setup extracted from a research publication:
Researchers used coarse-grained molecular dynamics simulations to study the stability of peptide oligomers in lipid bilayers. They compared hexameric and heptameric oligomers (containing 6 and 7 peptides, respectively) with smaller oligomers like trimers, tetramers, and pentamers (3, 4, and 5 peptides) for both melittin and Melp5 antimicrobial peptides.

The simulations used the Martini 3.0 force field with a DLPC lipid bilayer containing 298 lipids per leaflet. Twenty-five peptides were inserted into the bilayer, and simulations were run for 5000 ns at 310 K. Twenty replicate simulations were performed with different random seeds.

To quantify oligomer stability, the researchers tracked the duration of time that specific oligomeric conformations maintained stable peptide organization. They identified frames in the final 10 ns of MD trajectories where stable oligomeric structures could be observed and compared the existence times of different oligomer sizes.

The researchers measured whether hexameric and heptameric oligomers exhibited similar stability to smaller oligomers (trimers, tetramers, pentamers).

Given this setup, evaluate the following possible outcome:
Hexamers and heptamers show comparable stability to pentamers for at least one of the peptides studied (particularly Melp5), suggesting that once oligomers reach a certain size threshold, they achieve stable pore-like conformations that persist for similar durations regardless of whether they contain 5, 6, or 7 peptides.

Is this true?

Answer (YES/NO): NO